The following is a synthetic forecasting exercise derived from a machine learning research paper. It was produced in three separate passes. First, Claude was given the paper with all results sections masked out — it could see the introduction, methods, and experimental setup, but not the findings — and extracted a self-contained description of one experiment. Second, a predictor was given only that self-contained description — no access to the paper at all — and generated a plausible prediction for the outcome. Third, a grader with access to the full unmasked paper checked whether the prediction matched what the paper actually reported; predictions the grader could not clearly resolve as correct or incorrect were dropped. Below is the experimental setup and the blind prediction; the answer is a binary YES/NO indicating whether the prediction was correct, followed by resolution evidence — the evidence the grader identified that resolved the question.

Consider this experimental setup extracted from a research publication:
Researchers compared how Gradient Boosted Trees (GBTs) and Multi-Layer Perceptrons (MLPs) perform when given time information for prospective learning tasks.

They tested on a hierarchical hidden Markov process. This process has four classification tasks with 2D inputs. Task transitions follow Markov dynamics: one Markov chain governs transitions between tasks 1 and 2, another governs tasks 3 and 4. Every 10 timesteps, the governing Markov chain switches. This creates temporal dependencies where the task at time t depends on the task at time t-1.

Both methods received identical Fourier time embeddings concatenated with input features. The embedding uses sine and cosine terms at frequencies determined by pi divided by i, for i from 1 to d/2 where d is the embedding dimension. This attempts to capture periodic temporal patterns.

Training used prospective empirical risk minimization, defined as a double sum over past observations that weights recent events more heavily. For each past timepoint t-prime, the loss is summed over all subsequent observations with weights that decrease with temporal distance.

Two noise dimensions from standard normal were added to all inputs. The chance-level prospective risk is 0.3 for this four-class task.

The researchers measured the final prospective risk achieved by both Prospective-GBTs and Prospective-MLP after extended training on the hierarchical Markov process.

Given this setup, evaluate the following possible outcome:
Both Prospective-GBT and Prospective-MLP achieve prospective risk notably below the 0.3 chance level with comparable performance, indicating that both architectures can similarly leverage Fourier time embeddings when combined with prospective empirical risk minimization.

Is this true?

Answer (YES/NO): YES